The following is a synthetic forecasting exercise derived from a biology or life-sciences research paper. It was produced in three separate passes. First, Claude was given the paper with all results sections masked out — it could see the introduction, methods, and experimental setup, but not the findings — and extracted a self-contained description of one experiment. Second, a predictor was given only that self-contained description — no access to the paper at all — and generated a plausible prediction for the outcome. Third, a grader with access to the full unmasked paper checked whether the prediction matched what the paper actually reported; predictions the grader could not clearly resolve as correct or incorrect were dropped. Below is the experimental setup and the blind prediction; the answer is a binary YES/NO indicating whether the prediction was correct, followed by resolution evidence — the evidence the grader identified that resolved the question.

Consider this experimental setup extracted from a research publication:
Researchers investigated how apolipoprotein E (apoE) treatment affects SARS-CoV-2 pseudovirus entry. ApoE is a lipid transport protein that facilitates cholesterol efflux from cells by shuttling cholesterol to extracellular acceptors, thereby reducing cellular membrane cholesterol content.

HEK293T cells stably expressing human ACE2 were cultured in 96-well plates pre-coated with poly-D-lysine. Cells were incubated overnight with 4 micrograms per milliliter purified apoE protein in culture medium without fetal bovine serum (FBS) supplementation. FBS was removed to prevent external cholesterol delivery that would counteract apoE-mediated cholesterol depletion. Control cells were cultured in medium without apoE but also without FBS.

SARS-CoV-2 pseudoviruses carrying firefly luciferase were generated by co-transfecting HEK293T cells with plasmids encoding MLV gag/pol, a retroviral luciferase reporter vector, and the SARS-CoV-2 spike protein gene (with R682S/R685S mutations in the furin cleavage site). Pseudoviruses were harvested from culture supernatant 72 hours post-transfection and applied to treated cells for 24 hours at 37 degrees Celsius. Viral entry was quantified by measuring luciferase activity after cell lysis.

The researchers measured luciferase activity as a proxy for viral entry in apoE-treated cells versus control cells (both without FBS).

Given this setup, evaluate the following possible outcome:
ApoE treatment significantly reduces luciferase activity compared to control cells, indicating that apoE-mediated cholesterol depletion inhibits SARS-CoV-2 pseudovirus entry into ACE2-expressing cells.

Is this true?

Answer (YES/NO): YES